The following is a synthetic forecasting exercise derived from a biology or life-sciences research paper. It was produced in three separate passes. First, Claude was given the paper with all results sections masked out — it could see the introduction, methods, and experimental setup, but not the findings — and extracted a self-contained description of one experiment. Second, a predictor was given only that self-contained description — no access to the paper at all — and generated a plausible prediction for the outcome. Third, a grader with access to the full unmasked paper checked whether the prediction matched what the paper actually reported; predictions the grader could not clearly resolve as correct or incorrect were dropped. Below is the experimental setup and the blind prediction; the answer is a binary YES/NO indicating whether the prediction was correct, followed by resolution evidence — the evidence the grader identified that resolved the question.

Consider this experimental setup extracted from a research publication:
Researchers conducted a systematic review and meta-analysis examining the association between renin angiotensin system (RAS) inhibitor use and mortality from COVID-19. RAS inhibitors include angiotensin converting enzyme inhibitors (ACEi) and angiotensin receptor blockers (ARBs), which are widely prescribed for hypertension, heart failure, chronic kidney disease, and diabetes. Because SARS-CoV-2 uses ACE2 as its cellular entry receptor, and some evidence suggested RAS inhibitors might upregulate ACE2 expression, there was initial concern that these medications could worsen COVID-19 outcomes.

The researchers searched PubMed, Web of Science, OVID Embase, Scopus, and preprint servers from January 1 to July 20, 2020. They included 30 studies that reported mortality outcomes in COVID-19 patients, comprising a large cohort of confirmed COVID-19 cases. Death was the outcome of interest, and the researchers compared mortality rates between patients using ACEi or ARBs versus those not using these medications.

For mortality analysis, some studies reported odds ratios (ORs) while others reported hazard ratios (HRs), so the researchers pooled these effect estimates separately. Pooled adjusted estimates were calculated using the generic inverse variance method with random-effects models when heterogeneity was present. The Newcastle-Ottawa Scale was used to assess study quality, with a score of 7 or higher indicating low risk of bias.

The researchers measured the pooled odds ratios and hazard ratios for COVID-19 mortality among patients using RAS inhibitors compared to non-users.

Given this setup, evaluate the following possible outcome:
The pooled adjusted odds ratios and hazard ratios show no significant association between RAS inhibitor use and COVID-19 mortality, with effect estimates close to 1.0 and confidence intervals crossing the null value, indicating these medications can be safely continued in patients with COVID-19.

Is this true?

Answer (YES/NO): NO